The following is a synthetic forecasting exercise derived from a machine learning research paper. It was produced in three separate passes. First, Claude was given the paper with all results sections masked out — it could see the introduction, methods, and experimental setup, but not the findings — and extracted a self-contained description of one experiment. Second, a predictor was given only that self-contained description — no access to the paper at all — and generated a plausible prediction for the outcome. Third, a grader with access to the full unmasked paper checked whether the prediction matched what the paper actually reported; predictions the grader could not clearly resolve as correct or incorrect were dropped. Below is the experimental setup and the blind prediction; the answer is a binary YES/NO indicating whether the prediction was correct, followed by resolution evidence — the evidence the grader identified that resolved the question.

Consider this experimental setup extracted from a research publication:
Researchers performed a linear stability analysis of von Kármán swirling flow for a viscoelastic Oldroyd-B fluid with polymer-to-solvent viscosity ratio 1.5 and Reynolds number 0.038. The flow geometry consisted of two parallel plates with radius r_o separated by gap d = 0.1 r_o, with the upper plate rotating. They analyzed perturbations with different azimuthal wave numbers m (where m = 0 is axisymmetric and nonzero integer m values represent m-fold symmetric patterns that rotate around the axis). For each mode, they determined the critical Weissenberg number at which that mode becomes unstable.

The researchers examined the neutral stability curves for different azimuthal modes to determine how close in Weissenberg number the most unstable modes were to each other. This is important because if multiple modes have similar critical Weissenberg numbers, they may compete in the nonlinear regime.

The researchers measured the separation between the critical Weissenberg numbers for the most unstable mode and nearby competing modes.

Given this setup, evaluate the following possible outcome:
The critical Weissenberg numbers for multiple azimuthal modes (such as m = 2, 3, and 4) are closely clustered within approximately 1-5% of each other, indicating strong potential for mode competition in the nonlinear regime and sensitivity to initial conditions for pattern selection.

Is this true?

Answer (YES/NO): NO